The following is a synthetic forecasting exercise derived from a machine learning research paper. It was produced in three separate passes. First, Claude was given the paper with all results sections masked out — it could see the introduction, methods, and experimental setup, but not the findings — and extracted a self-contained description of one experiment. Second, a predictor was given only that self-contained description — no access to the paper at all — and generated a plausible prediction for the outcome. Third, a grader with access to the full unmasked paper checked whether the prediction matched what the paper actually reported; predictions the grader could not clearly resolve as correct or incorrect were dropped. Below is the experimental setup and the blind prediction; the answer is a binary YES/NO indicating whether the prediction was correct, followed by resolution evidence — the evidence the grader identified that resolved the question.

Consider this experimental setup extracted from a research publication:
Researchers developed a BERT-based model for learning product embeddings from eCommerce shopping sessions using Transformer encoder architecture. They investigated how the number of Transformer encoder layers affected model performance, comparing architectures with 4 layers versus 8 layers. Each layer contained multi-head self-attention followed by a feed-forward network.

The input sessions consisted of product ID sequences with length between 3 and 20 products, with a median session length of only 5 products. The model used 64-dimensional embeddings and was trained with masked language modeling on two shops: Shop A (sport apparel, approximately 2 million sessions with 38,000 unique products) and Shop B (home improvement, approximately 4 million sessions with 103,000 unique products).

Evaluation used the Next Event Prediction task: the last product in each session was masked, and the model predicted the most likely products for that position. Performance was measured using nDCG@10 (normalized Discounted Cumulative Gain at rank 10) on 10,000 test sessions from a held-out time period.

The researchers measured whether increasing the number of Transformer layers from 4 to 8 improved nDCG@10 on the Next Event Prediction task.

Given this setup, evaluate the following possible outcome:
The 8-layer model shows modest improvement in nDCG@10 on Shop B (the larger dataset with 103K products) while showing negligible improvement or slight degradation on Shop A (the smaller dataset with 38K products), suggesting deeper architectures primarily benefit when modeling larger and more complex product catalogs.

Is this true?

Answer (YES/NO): NO